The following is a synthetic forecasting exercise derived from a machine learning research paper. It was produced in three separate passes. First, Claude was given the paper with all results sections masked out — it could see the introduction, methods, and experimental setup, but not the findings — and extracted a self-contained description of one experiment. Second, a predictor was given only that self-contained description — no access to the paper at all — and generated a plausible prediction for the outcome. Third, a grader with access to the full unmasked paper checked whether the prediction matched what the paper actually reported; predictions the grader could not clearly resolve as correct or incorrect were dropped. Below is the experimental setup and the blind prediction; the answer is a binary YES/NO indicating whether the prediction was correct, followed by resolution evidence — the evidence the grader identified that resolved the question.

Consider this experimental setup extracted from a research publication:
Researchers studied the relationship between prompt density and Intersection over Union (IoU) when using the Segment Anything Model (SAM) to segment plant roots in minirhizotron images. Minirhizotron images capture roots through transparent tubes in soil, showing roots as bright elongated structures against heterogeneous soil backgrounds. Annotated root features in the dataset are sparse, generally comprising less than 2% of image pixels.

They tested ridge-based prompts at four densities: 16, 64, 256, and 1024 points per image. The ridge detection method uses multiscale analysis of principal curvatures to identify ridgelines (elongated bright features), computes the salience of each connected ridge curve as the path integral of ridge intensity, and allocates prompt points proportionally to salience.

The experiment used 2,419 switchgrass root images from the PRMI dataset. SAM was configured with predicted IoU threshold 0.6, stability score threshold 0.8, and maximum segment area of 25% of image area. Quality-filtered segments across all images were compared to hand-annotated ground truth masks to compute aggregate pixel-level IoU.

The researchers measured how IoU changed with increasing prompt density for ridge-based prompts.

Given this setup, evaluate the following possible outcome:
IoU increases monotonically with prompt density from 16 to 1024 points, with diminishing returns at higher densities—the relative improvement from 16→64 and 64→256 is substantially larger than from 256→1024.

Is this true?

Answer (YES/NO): NO